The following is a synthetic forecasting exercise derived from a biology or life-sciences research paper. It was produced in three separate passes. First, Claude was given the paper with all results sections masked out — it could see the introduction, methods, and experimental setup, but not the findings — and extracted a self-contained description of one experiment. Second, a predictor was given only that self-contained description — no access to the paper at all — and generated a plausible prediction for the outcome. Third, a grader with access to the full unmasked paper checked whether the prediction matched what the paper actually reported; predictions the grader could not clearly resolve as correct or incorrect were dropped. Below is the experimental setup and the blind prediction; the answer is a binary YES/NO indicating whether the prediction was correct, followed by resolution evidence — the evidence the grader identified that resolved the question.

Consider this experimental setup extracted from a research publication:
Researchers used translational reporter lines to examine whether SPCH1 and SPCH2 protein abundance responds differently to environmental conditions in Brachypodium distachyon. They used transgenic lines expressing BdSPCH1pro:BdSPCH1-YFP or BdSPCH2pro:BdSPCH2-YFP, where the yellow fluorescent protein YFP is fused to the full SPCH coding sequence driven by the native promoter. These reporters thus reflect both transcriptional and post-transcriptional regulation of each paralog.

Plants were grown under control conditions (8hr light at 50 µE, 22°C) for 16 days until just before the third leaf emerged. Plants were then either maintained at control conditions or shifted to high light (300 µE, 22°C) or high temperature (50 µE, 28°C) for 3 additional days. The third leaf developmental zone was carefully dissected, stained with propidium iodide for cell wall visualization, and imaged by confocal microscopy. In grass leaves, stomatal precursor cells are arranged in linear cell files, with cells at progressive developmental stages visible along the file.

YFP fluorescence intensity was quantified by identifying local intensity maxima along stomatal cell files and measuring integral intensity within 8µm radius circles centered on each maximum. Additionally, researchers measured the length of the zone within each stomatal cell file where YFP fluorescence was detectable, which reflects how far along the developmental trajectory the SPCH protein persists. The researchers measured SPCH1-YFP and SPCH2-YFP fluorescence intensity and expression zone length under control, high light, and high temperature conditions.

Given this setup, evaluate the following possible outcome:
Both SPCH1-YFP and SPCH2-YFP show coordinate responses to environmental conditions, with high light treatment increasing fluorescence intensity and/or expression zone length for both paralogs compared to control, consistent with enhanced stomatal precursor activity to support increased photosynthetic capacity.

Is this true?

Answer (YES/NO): NO